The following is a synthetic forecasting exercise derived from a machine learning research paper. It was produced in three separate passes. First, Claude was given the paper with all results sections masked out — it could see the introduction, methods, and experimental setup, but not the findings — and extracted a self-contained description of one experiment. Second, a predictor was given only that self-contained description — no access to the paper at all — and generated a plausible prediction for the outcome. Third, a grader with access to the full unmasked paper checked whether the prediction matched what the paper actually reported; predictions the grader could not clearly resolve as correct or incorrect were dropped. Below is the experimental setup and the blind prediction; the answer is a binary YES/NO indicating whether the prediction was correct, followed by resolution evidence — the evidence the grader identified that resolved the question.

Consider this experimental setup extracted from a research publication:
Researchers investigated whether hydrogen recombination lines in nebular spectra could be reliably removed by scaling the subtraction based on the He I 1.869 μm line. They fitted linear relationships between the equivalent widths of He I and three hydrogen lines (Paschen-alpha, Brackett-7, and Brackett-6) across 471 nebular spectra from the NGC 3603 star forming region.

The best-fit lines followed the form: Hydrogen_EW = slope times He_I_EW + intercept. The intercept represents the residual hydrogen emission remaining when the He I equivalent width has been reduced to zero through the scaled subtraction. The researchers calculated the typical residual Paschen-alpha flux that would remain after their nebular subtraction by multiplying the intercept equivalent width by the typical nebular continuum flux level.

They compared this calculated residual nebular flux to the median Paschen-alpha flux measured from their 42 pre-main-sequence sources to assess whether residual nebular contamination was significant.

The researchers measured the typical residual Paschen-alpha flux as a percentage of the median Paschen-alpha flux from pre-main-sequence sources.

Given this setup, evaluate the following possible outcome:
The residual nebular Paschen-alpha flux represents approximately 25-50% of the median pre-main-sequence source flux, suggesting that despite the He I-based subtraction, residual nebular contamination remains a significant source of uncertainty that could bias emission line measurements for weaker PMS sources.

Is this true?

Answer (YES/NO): NO